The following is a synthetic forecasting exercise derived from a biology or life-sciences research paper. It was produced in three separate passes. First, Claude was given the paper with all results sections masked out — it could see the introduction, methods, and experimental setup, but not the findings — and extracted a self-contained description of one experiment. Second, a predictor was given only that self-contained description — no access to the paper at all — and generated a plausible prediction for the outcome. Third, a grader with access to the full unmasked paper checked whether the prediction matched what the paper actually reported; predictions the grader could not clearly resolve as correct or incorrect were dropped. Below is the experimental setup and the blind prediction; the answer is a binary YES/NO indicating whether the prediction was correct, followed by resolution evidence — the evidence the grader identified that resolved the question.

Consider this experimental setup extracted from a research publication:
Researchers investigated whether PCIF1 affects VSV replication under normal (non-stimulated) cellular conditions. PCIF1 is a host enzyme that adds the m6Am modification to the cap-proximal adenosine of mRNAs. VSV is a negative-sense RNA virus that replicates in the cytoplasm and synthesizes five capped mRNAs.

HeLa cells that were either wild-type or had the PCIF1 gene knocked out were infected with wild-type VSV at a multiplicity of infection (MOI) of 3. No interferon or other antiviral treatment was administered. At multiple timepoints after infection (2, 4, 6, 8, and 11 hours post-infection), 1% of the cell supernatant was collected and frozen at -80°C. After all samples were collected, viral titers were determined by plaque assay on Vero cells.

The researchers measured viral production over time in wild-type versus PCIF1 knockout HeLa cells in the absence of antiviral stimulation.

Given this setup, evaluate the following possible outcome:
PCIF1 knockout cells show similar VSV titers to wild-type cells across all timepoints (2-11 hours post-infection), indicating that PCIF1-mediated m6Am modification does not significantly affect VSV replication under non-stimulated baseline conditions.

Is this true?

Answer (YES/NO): YES